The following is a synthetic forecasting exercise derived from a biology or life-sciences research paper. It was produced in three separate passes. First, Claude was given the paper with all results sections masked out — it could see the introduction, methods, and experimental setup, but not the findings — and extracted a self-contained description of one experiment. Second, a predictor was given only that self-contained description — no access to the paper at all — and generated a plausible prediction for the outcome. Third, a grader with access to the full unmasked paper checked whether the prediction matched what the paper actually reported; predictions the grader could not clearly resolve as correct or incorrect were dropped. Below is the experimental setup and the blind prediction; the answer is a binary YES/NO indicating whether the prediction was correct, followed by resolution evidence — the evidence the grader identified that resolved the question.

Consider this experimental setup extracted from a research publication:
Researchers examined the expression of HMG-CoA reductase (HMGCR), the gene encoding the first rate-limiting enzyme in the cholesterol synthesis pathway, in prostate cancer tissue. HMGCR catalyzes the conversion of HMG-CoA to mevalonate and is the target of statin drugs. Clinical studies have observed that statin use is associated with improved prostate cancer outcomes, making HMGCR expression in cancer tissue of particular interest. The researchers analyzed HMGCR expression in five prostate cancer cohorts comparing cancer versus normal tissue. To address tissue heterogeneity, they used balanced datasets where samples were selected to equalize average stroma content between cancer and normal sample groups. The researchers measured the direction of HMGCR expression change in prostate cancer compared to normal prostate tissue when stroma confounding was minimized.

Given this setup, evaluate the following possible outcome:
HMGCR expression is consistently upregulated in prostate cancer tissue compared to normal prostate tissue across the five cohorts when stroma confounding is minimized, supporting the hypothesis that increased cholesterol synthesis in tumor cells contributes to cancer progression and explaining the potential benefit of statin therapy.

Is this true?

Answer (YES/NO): NO